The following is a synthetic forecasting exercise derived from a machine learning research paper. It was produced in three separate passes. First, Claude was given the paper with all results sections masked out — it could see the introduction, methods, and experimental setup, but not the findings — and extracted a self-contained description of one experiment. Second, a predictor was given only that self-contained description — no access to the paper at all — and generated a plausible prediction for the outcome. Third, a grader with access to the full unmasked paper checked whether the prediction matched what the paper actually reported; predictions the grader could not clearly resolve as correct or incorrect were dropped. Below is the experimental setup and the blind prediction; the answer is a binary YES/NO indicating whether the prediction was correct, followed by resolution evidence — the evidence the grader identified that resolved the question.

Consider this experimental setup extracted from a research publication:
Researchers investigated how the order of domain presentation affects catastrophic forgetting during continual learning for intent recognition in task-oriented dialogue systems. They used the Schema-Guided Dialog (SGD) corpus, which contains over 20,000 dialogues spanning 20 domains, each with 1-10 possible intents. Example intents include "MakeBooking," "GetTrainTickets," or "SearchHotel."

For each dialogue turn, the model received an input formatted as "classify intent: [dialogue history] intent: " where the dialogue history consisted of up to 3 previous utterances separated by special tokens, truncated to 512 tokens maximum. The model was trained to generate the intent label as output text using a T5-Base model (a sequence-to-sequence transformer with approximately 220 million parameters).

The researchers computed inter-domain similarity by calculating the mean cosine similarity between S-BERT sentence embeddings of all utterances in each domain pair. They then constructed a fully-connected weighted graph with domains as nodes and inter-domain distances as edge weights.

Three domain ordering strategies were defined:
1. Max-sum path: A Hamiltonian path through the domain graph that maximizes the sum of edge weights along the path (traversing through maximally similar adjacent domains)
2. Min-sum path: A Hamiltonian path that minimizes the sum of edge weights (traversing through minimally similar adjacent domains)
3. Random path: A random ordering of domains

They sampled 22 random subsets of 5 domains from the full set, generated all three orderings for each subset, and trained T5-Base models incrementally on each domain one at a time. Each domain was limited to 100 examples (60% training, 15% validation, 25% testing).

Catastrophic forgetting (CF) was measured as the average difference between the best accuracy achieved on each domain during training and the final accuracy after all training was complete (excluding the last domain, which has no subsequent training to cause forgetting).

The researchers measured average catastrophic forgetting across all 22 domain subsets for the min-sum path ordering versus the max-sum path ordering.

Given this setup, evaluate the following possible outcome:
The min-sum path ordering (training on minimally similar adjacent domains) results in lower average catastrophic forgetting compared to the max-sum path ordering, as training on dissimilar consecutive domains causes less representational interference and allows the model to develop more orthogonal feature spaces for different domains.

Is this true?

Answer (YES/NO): YES